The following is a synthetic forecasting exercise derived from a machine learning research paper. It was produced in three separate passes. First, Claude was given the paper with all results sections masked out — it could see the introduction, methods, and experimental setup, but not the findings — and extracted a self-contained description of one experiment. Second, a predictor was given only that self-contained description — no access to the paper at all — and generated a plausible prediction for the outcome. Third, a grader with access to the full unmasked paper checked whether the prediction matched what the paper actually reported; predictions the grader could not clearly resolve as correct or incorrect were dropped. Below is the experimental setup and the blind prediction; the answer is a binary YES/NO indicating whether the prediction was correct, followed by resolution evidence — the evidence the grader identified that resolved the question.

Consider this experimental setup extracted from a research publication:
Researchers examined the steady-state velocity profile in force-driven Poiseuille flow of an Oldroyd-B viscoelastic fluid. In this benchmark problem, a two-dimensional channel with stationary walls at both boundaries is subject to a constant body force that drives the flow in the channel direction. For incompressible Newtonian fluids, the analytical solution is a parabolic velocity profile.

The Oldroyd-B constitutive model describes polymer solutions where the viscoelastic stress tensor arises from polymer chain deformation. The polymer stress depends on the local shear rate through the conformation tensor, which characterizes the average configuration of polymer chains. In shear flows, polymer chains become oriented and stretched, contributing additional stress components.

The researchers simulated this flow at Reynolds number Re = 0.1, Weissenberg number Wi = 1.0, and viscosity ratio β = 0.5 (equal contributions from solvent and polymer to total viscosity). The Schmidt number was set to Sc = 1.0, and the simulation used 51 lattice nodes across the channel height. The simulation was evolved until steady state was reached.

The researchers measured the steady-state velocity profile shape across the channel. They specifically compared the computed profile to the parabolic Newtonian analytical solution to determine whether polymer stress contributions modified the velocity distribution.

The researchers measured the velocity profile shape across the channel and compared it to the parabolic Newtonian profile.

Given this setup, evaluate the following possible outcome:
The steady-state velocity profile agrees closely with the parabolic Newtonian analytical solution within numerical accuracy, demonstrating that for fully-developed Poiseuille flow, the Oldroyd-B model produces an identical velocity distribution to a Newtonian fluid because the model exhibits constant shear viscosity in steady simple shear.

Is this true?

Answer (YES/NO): YES